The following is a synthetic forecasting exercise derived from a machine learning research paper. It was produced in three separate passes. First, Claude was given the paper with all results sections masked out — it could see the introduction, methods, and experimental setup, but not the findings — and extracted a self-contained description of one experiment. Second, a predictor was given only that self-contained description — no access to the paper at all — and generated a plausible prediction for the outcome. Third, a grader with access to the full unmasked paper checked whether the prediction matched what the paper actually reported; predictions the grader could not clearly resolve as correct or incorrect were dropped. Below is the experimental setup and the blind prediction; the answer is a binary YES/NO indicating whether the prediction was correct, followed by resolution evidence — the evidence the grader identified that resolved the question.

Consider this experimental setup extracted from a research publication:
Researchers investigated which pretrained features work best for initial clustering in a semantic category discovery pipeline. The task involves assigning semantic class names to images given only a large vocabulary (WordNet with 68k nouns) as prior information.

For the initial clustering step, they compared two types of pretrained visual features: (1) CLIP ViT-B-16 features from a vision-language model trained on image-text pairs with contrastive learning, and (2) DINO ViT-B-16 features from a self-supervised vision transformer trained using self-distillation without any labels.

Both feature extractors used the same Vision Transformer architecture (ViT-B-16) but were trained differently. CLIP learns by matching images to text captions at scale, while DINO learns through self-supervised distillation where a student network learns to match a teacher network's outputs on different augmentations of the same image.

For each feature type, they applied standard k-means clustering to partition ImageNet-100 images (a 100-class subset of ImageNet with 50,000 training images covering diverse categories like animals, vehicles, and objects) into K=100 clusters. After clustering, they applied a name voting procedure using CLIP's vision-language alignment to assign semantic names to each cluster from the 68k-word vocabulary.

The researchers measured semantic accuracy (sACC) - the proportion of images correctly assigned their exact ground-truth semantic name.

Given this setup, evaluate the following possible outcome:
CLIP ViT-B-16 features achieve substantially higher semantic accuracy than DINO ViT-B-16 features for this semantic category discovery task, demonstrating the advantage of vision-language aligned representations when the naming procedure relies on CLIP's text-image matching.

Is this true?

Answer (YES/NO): NO